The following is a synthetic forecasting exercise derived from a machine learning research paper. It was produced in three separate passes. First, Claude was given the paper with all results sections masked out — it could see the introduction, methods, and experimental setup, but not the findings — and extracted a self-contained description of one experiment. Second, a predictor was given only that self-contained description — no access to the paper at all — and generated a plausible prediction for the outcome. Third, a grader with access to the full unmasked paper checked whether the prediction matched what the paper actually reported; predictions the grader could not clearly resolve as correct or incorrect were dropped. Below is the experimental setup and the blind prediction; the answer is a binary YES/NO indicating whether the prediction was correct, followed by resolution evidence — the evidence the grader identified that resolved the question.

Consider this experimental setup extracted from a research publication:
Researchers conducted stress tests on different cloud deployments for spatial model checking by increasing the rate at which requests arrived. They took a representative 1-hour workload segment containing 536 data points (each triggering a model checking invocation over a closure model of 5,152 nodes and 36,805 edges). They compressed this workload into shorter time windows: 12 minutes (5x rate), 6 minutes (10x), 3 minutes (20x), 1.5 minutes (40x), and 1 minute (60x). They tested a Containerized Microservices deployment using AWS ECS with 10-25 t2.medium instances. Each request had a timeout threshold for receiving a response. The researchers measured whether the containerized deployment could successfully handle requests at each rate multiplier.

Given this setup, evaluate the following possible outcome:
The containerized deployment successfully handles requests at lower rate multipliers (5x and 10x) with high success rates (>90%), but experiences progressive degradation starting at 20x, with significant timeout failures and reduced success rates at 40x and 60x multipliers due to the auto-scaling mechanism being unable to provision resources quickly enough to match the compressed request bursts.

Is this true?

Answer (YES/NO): NO